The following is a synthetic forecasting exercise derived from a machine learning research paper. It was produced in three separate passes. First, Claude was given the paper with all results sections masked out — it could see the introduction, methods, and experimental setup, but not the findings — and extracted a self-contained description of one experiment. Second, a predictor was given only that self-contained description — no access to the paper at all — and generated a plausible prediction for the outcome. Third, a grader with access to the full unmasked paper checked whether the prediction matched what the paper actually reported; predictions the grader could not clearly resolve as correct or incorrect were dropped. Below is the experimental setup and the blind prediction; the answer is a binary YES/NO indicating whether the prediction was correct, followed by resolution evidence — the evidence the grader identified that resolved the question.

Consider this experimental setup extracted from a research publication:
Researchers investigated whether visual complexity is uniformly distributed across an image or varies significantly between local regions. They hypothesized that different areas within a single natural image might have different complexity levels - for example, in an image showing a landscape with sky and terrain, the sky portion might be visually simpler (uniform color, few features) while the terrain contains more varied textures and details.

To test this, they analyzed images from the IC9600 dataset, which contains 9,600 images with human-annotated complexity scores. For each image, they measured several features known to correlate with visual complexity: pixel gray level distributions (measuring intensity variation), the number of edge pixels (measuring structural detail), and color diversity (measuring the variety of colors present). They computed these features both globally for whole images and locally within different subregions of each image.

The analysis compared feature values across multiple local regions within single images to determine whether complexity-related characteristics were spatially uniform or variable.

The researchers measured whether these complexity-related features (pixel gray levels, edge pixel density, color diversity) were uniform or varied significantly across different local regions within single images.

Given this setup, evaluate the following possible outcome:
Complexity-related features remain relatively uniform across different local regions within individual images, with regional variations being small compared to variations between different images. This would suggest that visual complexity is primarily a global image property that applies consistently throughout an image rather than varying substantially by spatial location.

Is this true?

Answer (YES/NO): NO